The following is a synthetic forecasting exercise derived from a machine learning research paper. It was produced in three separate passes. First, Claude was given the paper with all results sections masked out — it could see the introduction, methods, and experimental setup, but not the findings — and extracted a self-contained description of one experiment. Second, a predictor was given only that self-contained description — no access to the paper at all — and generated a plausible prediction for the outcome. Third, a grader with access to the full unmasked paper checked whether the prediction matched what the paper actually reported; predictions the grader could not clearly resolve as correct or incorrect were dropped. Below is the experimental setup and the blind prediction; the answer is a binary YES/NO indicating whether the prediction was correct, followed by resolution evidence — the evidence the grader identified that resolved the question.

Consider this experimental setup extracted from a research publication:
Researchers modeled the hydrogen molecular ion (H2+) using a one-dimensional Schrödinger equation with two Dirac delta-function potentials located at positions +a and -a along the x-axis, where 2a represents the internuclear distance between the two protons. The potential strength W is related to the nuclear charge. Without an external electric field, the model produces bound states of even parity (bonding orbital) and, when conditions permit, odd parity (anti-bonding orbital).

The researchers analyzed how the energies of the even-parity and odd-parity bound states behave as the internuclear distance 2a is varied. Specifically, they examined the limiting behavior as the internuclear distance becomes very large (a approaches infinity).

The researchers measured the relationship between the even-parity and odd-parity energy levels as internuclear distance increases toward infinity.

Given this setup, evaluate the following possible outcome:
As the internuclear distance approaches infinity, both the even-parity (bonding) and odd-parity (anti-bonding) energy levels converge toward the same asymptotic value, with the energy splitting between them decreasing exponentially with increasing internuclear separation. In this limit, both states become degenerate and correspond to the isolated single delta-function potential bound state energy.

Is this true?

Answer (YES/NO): NO